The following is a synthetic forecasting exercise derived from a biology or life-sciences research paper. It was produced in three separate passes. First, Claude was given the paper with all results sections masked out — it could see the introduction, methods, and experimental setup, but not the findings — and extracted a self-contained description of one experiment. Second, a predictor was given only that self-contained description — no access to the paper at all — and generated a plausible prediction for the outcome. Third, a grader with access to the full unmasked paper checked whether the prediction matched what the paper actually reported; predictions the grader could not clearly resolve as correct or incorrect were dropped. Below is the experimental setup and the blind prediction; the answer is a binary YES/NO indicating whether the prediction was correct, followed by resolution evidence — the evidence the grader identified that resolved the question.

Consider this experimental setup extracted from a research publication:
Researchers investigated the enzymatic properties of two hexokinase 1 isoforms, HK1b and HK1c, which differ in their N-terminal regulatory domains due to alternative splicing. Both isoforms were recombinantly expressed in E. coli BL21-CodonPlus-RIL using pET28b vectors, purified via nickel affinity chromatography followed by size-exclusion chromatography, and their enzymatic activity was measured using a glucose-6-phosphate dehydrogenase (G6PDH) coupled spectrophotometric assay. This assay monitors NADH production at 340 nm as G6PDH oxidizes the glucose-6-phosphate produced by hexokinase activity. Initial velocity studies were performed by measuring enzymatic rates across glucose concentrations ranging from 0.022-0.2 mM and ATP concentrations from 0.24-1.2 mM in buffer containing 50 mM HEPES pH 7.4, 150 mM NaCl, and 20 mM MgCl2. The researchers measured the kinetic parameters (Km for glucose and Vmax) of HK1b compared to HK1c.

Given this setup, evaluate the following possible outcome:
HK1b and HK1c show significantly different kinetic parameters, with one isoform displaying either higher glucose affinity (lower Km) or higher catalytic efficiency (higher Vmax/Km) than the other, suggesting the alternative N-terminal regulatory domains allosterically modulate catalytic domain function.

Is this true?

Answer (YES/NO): YES